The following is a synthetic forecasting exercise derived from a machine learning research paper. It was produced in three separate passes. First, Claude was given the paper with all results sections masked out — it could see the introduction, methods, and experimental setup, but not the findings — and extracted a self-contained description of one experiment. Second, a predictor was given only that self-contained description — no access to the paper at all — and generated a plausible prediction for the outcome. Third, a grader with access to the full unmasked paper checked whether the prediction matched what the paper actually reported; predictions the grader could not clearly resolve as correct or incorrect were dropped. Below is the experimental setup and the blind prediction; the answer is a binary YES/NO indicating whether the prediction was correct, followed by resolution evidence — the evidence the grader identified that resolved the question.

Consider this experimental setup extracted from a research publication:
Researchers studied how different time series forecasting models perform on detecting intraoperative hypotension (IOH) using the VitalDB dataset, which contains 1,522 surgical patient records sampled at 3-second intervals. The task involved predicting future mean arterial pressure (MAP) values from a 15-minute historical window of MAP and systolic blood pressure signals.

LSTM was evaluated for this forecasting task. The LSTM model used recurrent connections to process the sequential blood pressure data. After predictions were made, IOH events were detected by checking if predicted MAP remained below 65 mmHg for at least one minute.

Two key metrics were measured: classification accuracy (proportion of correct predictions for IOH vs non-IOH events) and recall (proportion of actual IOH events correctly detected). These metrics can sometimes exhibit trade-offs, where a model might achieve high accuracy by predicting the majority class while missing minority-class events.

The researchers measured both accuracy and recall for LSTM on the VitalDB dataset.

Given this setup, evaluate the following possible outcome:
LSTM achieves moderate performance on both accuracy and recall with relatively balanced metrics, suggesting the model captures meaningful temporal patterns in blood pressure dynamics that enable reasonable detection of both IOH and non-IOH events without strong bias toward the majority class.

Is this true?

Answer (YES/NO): NO